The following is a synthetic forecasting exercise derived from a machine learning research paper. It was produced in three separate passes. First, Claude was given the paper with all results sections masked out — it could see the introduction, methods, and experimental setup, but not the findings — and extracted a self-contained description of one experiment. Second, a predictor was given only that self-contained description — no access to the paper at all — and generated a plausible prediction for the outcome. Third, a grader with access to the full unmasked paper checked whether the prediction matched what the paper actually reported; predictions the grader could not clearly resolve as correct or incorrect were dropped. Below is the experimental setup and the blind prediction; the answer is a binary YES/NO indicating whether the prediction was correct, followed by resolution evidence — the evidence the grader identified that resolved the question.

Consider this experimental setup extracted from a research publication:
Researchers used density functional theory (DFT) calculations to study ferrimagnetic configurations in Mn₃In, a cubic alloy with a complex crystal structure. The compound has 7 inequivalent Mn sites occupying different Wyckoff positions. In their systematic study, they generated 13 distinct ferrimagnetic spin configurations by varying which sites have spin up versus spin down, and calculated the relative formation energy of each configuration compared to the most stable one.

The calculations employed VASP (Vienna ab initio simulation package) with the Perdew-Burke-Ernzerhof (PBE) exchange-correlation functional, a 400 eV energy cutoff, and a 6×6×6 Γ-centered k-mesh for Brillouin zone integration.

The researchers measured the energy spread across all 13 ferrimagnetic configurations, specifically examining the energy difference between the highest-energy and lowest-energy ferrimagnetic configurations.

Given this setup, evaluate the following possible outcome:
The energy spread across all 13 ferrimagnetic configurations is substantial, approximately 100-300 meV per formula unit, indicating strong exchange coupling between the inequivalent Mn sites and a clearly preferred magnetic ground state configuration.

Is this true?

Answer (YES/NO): NO